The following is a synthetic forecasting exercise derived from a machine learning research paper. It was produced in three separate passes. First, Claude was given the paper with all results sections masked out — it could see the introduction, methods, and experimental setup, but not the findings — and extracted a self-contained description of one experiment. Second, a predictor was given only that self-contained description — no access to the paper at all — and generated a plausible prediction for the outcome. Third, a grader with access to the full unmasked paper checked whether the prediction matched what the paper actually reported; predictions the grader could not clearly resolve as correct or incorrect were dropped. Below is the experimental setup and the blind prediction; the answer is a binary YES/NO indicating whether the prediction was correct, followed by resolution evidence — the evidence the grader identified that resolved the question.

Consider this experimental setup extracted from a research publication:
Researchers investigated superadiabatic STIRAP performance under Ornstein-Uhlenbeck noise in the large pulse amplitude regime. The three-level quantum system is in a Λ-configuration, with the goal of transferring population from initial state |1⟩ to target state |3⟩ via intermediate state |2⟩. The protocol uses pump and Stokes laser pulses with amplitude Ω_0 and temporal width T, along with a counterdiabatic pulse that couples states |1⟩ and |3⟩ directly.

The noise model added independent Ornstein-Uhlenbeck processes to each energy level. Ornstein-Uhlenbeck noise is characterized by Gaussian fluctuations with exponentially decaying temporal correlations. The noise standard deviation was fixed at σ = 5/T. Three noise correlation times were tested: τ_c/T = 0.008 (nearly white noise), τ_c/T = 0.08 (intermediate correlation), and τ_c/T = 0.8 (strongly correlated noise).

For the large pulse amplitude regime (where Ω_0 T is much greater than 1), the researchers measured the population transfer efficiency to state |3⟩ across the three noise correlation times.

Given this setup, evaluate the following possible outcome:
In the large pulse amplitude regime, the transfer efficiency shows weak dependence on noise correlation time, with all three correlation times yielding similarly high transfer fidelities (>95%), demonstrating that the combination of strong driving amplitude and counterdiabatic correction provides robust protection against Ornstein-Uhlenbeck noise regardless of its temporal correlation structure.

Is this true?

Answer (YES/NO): NO